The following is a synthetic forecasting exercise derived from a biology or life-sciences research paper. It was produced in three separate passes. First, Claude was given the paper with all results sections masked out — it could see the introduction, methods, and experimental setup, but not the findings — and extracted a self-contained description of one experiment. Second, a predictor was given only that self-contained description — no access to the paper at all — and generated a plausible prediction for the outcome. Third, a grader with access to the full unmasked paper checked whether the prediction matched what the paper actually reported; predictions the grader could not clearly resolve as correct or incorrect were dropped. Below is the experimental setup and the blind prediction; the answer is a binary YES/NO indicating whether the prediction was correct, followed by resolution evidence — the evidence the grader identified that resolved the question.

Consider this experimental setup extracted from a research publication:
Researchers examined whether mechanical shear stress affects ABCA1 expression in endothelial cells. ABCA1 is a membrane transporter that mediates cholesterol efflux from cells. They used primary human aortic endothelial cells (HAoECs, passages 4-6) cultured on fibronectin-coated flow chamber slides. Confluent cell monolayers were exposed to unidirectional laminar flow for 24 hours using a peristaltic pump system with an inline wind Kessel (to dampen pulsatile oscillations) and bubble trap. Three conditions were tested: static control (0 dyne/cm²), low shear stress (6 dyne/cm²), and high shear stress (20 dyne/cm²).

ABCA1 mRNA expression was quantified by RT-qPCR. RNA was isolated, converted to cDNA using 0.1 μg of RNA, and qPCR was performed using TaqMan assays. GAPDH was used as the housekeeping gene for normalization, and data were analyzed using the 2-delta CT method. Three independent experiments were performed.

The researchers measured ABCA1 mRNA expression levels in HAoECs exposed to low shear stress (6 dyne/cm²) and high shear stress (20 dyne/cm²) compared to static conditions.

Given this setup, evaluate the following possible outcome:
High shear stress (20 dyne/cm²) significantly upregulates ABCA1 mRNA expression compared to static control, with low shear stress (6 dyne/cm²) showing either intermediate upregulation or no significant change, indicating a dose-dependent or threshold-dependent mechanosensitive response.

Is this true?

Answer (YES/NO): NO